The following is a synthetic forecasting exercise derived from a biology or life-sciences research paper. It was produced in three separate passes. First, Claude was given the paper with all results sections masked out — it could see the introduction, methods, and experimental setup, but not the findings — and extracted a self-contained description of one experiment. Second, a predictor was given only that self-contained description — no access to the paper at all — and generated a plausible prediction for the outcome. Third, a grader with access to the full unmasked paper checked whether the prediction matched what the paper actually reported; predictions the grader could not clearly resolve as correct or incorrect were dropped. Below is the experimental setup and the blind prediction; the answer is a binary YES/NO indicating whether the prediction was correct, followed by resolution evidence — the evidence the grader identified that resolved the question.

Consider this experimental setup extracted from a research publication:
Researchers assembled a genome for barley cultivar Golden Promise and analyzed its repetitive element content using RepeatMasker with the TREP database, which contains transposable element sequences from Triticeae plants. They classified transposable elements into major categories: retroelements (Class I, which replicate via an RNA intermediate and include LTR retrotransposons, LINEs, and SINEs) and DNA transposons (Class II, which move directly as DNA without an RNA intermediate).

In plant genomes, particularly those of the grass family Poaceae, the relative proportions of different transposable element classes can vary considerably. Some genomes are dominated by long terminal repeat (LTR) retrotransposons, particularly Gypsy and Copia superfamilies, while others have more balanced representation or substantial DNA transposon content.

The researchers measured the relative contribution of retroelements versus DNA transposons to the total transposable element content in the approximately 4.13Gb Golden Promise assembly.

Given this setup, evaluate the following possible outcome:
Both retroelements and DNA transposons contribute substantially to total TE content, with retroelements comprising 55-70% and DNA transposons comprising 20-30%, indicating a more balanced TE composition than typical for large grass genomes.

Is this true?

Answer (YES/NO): NO